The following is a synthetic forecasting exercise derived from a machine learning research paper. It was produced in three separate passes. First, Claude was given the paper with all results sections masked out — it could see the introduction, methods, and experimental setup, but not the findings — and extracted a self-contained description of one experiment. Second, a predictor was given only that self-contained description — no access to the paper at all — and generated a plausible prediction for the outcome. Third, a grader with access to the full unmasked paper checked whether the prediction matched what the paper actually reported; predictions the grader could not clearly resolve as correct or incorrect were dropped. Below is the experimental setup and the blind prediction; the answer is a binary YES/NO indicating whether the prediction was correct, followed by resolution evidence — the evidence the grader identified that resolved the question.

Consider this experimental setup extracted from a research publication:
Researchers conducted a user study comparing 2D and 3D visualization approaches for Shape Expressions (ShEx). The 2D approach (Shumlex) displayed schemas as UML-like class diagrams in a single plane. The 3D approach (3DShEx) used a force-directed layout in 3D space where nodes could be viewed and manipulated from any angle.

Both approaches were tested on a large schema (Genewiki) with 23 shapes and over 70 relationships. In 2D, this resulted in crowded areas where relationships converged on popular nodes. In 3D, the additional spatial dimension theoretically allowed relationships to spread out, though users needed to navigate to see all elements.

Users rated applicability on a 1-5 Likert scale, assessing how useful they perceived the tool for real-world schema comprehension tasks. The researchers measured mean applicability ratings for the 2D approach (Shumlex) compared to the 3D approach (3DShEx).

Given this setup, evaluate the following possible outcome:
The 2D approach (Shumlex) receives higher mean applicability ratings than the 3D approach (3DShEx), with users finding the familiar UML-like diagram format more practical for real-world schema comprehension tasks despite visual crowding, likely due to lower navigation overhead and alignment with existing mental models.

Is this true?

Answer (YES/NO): YES